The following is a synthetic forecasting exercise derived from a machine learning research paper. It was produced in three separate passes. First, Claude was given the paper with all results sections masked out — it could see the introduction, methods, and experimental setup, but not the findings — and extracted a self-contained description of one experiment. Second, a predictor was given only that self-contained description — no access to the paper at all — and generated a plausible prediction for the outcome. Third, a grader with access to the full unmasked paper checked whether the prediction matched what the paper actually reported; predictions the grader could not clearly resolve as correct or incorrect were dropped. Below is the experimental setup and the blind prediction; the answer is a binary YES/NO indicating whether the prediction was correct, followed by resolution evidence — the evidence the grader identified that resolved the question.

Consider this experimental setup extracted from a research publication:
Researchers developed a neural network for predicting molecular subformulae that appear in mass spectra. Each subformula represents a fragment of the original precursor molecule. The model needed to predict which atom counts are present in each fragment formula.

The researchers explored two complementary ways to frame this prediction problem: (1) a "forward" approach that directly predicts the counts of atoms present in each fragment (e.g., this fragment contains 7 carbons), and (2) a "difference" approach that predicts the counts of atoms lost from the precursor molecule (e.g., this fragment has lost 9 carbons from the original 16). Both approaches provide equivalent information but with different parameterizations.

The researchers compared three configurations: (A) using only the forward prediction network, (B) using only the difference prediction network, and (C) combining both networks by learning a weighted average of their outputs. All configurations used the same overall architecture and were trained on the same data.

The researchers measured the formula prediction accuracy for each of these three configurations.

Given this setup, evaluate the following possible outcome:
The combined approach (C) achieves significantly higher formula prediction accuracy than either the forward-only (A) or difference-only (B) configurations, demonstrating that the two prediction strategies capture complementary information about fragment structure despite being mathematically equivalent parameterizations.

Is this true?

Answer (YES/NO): YES